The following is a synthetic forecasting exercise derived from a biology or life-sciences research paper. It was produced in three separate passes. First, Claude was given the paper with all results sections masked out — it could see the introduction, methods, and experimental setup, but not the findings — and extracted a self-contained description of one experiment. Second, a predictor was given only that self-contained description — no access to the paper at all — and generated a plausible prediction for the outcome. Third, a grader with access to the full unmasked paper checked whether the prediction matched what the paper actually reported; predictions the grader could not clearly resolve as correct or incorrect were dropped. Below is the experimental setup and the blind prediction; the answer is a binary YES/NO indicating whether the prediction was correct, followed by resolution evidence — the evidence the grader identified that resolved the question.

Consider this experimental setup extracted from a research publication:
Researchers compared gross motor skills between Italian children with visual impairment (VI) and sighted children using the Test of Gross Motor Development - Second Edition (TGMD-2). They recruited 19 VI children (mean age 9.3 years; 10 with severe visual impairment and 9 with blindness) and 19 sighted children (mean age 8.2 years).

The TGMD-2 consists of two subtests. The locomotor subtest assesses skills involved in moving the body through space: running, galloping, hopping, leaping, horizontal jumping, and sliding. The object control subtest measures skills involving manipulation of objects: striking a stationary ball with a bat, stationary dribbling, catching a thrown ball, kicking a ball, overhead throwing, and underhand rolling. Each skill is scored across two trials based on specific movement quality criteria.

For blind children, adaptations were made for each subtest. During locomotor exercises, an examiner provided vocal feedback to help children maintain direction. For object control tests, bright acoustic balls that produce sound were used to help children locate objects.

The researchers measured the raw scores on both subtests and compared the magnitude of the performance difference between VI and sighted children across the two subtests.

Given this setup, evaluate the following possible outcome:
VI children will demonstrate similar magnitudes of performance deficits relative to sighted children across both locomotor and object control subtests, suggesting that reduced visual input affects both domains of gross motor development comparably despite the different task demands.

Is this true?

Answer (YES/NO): YES